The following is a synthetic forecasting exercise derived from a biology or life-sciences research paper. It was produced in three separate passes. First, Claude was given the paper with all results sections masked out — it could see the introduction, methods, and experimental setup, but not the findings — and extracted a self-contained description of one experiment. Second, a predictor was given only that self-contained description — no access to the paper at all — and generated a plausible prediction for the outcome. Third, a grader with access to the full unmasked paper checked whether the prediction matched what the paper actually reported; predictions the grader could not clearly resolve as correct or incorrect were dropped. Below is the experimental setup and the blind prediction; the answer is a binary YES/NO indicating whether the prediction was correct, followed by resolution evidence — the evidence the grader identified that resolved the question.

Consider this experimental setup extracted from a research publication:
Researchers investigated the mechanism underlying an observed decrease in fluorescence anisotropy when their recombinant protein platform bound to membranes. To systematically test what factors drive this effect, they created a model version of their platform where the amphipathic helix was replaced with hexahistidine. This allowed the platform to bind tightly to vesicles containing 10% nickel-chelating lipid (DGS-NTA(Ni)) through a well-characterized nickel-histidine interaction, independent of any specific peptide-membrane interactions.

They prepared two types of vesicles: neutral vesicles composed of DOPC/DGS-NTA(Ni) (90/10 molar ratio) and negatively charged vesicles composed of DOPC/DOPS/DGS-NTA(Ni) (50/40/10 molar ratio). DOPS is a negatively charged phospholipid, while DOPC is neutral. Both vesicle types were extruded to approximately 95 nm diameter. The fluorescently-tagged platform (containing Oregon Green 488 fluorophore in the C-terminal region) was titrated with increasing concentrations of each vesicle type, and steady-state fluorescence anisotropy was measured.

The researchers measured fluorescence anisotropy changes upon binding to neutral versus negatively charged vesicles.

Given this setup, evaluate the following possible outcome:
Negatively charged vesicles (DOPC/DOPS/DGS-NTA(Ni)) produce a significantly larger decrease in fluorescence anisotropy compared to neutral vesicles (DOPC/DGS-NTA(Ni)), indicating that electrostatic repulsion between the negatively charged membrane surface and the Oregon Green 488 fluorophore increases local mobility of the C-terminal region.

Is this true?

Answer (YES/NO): YES